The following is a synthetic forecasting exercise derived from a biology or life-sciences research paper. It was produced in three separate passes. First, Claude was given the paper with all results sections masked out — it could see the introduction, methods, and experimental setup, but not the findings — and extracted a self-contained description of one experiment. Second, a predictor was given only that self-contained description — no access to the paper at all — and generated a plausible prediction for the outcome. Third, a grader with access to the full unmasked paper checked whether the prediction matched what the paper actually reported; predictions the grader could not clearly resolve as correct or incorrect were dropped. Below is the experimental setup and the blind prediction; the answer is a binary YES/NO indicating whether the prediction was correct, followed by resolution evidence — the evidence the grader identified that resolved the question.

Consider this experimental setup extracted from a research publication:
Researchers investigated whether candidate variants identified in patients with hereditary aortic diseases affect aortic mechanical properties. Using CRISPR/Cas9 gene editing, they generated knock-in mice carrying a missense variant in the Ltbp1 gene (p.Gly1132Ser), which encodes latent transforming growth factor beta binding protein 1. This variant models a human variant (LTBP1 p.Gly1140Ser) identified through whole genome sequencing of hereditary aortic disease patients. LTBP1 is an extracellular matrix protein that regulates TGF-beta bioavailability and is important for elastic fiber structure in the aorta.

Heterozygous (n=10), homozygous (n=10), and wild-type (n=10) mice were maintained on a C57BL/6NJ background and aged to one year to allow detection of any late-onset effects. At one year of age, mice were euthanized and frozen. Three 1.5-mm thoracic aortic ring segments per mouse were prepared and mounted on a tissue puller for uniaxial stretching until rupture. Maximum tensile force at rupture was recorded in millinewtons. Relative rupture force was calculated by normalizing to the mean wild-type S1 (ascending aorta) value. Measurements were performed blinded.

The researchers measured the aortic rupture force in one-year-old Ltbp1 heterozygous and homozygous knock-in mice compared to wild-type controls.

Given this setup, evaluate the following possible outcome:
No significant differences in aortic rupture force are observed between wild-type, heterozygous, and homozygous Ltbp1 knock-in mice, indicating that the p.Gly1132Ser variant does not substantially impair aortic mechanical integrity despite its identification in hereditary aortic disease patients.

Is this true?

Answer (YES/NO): YES